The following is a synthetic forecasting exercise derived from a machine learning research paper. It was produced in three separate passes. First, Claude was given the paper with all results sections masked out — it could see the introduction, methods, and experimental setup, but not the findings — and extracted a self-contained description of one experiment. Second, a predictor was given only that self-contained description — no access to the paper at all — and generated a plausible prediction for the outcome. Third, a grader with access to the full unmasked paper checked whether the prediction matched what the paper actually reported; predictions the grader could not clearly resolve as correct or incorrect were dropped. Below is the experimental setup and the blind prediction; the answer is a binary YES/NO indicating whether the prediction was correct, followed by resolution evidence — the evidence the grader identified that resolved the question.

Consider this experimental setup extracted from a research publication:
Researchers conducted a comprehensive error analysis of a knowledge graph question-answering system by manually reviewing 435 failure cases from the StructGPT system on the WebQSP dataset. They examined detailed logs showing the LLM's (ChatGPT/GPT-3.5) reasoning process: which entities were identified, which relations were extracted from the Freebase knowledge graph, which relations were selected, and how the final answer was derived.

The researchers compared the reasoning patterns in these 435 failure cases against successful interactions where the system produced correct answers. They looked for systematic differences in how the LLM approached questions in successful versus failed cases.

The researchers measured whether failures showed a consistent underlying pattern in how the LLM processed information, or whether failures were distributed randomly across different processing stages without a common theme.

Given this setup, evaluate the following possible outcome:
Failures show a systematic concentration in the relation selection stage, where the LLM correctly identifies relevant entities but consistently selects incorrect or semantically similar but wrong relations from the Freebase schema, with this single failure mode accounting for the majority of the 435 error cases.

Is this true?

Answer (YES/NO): NO